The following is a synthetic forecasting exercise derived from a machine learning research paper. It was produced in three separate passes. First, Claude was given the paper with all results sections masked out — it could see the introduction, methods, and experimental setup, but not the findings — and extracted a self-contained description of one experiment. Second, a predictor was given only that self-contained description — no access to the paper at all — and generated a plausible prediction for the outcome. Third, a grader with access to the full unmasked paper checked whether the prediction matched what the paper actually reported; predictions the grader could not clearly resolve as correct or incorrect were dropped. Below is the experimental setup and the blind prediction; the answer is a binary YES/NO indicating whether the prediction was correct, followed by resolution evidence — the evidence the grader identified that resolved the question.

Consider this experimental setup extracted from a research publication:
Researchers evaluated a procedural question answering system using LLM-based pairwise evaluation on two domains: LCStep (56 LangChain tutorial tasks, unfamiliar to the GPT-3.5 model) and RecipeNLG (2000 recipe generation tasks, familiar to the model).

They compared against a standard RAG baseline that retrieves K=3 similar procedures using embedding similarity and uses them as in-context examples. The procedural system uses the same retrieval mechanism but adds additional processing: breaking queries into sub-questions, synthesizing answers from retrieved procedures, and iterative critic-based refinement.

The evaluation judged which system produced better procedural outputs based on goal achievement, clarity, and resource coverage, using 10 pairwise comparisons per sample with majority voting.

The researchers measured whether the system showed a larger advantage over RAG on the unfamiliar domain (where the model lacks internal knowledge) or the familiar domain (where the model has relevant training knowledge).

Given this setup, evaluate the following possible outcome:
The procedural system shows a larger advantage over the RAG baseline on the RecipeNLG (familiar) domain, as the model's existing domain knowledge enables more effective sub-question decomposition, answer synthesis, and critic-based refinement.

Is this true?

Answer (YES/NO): YES